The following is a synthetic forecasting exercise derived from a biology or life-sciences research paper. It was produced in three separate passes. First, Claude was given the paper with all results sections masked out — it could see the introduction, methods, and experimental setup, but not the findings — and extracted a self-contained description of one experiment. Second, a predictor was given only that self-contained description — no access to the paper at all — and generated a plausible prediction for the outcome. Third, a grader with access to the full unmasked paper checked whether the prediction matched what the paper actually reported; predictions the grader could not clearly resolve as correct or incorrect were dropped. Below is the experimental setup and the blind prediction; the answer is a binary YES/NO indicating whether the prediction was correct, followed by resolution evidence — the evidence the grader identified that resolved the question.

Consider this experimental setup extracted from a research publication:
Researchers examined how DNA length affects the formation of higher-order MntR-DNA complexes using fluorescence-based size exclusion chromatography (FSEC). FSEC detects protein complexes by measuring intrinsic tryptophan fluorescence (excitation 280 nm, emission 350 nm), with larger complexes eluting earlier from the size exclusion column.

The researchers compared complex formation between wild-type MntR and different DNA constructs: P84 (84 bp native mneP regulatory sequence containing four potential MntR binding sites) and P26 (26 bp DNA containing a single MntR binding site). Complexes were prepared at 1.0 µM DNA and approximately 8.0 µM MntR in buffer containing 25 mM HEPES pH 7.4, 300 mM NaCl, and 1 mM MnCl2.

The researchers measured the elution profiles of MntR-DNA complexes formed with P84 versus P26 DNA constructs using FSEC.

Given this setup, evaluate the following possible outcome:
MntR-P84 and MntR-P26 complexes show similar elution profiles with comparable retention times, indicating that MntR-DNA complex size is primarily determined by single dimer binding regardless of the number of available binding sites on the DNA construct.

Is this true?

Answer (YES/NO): NO